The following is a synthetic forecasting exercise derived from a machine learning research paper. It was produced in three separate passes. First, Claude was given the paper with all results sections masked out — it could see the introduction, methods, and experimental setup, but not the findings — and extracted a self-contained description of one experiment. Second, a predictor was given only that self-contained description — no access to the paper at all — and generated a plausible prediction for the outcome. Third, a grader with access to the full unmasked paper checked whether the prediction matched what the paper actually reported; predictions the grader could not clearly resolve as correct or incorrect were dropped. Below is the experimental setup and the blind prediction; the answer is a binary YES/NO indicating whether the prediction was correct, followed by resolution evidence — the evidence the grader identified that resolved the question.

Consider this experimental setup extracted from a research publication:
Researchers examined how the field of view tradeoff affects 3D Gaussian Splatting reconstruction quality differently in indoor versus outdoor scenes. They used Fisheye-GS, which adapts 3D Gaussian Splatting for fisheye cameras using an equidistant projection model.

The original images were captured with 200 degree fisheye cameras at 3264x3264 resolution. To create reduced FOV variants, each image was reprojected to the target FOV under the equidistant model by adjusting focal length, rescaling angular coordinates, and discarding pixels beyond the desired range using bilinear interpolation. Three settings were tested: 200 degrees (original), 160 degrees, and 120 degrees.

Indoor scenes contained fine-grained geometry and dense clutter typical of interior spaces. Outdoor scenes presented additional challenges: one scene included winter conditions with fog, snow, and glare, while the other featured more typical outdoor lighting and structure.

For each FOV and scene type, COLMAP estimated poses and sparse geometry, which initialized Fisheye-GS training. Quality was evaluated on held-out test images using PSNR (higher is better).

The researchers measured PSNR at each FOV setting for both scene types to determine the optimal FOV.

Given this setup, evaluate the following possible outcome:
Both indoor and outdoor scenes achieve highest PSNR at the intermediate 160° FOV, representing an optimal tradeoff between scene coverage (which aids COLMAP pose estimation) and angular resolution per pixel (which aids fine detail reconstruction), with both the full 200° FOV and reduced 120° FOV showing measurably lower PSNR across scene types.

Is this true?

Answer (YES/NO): YES